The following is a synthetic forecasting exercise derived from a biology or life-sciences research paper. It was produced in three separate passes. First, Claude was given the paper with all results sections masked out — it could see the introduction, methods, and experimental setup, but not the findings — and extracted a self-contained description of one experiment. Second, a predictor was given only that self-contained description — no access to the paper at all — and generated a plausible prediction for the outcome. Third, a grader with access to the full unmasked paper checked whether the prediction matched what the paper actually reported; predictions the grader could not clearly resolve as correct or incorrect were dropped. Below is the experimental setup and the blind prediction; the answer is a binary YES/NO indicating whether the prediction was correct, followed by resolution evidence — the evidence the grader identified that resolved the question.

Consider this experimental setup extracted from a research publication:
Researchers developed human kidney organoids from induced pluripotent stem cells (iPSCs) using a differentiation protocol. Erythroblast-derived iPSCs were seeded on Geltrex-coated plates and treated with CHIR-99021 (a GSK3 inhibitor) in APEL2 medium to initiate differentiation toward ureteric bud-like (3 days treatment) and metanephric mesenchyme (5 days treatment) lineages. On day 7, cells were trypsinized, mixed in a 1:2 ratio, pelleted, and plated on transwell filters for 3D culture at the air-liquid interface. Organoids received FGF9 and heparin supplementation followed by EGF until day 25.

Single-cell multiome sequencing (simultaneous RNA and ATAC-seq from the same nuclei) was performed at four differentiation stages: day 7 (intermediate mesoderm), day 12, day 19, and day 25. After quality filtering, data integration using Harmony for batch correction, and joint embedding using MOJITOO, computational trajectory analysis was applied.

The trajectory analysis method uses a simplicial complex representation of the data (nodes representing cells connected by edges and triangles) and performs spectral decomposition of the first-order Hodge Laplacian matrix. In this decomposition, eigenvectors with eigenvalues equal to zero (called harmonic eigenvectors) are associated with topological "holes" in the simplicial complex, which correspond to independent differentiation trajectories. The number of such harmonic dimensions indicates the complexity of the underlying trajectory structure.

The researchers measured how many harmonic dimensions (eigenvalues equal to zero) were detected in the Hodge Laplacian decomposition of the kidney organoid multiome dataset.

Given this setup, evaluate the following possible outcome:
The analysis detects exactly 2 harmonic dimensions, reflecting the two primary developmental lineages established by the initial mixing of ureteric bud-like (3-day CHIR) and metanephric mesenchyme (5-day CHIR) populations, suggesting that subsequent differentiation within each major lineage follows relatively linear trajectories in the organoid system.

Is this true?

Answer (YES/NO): NO